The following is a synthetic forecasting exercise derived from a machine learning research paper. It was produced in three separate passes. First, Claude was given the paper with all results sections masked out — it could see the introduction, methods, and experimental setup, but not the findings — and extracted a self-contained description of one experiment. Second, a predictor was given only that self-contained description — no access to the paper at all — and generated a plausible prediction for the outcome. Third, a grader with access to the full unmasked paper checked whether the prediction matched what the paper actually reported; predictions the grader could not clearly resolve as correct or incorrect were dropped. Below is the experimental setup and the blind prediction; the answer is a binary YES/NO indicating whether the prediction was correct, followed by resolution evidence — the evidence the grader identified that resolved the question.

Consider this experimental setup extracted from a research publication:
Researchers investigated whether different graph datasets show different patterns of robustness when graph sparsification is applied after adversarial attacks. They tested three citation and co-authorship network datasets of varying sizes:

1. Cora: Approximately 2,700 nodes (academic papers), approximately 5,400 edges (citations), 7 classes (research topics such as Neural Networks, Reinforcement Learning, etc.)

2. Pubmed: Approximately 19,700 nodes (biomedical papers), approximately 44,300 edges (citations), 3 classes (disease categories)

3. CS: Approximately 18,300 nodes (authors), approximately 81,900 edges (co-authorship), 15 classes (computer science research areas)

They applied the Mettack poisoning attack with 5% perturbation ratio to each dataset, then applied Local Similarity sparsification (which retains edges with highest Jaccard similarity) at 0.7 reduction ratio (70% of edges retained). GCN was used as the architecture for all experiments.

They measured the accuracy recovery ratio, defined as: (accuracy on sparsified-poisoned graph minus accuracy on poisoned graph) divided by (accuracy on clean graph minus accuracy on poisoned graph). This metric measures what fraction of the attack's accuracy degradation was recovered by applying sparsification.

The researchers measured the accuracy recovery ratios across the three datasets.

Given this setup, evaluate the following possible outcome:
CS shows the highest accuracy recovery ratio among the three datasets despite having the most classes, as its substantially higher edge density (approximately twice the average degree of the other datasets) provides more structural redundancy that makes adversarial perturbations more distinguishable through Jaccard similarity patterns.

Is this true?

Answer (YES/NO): NO